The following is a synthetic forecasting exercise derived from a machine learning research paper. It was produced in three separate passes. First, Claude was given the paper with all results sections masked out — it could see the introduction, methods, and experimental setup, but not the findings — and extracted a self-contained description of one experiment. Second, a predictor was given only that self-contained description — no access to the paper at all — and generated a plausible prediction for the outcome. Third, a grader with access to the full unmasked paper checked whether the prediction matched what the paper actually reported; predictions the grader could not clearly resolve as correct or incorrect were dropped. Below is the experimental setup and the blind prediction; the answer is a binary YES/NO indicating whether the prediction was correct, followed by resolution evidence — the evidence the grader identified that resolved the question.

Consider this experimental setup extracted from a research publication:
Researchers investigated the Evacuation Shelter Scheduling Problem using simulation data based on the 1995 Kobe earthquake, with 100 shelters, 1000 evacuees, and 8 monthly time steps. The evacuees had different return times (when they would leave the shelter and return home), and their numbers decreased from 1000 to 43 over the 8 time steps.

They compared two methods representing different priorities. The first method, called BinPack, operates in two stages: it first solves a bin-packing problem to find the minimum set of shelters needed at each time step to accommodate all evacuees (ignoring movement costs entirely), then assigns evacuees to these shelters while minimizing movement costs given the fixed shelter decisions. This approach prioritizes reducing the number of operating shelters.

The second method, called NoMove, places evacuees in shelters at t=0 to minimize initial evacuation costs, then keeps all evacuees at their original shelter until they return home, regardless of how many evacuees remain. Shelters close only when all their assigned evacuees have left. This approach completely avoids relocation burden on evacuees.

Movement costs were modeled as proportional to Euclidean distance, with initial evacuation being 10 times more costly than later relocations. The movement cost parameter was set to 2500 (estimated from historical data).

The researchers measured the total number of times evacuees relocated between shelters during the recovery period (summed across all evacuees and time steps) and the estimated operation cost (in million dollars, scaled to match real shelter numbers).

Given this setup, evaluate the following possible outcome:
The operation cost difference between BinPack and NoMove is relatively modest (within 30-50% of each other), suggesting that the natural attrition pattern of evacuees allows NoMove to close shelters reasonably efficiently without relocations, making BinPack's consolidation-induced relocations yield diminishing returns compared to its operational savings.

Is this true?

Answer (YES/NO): NO